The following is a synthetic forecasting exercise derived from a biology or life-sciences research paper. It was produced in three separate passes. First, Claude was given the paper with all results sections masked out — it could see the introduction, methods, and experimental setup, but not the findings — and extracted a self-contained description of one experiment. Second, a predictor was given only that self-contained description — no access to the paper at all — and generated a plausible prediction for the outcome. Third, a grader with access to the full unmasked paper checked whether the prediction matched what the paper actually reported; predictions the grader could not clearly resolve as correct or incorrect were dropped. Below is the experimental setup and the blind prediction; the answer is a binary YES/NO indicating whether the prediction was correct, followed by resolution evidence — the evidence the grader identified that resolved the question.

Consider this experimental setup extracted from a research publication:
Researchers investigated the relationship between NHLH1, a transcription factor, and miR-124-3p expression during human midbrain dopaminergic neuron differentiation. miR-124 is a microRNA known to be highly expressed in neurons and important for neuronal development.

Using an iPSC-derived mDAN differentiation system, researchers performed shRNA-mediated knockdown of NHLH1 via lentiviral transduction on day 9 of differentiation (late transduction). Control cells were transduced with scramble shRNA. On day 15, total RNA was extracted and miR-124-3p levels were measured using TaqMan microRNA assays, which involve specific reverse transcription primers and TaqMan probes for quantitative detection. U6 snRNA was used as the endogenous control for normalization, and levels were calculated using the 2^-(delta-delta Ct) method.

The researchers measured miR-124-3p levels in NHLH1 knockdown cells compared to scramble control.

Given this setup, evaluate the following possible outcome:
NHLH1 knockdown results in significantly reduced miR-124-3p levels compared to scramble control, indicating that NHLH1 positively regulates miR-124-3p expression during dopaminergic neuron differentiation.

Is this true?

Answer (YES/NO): YES